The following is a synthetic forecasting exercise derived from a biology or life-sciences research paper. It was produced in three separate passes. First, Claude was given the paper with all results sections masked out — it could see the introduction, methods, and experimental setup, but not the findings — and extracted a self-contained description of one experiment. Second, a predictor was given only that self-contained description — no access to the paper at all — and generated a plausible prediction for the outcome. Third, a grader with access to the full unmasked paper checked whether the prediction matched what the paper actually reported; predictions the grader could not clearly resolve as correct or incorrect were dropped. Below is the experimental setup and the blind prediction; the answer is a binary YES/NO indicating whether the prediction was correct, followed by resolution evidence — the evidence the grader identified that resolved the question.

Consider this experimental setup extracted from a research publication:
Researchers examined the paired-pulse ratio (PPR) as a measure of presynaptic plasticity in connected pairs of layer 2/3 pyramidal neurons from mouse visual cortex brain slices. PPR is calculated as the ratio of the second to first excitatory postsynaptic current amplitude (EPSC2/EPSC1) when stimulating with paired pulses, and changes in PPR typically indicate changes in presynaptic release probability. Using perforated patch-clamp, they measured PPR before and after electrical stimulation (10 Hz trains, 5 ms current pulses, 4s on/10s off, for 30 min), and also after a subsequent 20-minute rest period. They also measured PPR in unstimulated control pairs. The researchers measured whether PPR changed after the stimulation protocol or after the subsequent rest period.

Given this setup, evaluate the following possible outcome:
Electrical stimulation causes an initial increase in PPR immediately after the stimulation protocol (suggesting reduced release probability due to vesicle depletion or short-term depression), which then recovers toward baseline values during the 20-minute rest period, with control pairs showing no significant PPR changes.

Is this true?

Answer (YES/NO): NO